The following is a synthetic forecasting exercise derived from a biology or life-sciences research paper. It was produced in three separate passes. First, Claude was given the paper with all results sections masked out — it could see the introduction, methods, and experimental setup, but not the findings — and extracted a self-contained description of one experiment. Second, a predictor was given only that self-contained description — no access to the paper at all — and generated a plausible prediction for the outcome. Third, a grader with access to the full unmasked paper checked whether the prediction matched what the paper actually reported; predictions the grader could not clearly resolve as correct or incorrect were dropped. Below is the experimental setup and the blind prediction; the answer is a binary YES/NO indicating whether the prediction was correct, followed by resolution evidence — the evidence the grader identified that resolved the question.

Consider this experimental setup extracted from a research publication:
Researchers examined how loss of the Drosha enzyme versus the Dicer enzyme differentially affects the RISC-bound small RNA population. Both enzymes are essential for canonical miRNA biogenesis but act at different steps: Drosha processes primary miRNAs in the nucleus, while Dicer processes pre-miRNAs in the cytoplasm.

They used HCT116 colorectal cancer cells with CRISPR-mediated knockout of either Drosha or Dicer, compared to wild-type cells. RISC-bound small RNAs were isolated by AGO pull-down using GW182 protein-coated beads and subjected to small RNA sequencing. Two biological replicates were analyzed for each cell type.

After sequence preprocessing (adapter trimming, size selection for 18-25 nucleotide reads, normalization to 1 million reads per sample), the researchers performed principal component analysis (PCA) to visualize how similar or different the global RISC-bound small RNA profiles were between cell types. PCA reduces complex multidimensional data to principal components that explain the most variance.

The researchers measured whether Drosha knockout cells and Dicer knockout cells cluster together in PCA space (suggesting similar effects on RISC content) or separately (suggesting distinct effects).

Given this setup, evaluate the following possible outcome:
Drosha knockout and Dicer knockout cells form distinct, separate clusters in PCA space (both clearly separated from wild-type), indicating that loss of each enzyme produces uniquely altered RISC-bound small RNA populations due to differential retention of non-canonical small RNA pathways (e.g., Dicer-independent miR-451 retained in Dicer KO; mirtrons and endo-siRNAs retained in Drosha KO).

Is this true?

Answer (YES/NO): YES